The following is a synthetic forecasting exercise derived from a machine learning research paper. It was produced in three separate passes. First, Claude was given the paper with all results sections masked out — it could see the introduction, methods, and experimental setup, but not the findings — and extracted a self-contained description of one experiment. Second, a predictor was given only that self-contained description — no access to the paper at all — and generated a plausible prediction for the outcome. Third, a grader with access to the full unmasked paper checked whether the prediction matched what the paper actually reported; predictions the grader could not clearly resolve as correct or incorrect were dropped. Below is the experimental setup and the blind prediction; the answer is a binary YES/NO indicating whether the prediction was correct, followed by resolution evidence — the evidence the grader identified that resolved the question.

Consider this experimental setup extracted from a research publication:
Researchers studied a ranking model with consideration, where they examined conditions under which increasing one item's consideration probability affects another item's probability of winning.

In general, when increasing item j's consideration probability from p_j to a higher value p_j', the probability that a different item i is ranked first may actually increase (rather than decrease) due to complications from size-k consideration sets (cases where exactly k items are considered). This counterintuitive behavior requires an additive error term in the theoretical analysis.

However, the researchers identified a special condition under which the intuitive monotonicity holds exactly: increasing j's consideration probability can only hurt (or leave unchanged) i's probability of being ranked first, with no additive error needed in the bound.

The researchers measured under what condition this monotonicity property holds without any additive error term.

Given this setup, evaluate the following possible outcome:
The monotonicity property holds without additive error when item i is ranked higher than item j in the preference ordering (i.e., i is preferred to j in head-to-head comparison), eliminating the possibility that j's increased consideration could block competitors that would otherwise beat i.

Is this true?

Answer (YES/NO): NO